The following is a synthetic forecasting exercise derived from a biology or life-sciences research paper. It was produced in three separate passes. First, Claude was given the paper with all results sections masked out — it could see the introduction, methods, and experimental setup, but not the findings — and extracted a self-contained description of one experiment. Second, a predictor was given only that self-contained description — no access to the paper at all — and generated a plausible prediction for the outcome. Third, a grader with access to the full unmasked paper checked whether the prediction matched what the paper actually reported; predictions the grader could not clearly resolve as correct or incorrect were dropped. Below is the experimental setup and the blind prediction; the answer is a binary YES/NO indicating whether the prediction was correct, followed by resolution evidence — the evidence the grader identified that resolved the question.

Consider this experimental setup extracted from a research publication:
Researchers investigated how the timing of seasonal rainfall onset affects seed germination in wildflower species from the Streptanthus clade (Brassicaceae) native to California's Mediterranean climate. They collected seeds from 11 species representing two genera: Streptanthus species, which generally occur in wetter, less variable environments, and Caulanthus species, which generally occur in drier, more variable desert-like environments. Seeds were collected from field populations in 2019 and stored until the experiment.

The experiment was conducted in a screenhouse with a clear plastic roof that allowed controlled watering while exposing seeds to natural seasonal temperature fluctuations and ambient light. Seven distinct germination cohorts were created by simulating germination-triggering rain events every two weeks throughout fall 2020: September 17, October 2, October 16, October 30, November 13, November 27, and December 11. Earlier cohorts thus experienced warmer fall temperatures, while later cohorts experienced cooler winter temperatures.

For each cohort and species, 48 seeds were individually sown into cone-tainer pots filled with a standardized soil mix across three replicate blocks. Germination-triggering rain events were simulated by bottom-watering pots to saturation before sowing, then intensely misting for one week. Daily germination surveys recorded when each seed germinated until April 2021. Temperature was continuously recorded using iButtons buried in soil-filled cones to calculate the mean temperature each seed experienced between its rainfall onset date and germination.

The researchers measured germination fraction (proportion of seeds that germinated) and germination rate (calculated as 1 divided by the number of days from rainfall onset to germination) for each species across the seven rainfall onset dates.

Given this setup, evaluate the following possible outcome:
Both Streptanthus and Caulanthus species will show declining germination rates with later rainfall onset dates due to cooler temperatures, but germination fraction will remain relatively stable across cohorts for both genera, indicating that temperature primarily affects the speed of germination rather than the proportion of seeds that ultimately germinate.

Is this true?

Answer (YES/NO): NO